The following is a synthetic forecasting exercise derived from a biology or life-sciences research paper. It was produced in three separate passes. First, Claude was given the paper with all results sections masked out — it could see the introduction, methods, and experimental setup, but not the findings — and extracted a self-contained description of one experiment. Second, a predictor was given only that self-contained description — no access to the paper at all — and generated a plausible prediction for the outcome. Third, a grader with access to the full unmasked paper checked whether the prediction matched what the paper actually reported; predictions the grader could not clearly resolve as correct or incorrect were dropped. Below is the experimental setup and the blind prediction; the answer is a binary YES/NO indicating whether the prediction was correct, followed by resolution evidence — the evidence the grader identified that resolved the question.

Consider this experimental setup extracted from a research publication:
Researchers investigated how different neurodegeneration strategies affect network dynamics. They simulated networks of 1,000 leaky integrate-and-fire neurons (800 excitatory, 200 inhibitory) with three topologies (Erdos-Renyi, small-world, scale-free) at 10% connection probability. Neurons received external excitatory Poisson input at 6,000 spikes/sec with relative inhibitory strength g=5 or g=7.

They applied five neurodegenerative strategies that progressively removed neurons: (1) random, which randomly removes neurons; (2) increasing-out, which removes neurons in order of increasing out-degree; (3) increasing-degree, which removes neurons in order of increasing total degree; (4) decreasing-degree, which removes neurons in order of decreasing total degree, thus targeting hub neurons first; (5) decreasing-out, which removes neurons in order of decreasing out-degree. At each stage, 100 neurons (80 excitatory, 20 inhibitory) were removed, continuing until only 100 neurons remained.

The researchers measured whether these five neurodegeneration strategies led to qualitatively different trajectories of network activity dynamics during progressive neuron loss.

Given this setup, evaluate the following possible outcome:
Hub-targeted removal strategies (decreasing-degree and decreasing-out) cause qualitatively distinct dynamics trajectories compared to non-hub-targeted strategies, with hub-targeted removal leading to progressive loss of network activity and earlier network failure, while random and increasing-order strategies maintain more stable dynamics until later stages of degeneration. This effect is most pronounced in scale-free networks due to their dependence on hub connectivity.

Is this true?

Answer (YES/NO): NO